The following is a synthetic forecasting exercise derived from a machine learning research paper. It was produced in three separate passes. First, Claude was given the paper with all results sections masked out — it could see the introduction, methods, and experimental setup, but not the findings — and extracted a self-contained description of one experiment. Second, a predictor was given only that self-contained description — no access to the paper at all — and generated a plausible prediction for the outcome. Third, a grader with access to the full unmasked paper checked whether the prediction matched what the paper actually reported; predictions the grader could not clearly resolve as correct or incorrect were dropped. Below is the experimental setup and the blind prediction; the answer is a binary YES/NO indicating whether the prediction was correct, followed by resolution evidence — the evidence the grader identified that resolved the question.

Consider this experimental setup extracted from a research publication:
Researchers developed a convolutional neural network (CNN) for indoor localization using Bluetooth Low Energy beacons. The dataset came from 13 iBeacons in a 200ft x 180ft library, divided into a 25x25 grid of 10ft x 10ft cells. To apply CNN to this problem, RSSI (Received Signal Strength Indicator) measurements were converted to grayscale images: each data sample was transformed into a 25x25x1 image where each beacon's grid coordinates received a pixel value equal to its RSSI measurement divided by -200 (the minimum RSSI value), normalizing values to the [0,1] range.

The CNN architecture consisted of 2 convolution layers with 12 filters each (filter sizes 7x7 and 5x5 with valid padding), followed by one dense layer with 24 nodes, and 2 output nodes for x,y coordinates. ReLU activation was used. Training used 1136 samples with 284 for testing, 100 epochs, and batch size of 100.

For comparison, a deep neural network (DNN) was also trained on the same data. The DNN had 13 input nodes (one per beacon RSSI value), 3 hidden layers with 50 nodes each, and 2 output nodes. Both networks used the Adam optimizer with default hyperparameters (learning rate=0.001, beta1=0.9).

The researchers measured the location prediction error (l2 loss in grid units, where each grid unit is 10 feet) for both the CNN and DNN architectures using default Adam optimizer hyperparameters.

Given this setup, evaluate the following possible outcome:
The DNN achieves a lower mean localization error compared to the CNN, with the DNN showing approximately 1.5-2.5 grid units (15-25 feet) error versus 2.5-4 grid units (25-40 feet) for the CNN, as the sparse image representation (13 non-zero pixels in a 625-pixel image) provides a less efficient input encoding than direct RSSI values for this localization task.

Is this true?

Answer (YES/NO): NO